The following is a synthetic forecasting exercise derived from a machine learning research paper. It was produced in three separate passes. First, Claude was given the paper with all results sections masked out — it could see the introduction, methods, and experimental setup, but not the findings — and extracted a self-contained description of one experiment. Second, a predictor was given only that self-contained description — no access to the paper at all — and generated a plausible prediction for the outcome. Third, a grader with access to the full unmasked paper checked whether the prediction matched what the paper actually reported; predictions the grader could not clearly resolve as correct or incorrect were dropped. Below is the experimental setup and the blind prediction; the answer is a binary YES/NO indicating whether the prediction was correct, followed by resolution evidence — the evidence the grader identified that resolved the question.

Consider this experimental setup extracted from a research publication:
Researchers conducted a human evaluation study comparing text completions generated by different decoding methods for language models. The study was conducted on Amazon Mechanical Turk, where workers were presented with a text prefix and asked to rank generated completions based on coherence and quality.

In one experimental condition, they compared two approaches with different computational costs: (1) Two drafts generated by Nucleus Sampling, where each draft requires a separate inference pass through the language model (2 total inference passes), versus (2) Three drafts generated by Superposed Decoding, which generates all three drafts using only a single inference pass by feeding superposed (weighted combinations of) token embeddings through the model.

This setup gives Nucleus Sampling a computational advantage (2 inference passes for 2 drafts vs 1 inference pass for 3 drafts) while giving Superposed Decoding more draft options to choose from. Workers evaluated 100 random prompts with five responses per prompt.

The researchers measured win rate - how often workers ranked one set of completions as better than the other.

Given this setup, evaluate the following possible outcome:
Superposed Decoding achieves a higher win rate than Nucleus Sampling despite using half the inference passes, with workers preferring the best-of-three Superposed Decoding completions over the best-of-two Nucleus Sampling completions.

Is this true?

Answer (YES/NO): YES